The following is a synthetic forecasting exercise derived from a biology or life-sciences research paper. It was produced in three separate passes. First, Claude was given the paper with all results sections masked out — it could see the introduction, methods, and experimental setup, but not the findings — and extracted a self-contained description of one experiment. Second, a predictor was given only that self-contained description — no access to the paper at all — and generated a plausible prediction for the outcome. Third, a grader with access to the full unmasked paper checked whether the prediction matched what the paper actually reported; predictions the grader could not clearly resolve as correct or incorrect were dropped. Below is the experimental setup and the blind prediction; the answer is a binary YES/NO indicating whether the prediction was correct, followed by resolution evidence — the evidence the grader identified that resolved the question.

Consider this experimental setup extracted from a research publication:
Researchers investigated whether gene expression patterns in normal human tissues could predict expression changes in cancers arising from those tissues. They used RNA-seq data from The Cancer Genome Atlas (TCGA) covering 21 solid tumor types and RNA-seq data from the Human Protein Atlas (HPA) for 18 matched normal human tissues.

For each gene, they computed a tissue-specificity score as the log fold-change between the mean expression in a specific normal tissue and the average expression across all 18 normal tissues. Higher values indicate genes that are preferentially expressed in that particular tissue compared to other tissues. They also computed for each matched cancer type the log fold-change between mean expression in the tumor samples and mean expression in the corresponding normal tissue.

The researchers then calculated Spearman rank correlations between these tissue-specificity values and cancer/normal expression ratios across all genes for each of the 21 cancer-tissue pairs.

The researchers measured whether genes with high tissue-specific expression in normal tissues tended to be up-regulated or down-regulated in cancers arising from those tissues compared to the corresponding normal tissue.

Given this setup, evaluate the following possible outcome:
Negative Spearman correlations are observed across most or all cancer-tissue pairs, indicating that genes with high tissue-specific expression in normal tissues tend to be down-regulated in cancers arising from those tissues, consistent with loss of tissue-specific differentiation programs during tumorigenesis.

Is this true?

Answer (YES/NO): YES